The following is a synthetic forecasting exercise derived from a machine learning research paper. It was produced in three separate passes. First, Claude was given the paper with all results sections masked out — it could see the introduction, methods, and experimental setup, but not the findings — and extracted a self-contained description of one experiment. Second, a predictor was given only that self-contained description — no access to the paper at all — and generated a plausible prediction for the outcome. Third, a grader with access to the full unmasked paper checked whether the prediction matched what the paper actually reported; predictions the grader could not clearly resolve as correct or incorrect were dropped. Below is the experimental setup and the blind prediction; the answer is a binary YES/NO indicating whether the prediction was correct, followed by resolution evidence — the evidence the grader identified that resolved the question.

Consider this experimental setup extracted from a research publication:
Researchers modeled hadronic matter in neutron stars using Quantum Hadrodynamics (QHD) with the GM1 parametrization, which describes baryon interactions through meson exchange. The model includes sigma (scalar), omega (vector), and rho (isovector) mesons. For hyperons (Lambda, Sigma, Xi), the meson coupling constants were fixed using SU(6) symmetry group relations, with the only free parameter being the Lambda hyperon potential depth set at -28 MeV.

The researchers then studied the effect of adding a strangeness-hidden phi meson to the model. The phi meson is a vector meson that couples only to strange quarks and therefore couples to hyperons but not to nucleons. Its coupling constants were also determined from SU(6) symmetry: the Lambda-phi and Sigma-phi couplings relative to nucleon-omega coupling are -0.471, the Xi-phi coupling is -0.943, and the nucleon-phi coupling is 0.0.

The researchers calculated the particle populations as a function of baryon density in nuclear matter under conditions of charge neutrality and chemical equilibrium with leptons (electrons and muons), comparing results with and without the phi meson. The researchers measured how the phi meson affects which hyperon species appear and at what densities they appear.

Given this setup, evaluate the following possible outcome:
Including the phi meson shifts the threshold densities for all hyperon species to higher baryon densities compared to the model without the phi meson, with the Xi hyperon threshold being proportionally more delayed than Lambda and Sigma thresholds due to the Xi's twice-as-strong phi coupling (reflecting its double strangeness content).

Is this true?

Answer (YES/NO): NO